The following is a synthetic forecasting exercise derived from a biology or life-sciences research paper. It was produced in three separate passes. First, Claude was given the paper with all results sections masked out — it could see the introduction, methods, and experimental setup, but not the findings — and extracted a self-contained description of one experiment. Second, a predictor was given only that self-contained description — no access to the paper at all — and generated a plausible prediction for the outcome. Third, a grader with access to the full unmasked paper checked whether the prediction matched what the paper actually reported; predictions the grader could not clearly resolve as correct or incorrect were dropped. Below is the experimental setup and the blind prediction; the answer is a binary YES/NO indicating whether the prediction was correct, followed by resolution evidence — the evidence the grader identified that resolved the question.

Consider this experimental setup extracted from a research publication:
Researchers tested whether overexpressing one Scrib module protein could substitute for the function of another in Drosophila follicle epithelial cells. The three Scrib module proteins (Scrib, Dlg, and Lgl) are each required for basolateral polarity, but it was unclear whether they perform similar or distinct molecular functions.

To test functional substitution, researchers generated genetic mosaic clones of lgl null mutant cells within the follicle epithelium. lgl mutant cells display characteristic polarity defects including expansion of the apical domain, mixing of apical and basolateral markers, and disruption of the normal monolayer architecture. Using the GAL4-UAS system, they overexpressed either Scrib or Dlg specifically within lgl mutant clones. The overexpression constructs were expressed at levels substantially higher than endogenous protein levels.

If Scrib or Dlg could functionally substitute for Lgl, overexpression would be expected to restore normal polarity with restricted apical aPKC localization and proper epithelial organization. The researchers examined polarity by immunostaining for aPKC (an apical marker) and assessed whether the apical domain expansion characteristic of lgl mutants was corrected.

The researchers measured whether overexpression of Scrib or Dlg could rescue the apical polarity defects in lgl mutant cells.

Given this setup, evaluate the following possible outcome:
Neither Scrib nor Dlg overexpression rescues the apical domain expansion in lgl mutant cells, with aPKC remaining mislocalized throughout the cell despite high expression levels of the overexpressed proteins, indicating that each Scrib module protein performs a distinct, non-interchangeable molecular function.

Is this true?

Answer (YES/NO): YES